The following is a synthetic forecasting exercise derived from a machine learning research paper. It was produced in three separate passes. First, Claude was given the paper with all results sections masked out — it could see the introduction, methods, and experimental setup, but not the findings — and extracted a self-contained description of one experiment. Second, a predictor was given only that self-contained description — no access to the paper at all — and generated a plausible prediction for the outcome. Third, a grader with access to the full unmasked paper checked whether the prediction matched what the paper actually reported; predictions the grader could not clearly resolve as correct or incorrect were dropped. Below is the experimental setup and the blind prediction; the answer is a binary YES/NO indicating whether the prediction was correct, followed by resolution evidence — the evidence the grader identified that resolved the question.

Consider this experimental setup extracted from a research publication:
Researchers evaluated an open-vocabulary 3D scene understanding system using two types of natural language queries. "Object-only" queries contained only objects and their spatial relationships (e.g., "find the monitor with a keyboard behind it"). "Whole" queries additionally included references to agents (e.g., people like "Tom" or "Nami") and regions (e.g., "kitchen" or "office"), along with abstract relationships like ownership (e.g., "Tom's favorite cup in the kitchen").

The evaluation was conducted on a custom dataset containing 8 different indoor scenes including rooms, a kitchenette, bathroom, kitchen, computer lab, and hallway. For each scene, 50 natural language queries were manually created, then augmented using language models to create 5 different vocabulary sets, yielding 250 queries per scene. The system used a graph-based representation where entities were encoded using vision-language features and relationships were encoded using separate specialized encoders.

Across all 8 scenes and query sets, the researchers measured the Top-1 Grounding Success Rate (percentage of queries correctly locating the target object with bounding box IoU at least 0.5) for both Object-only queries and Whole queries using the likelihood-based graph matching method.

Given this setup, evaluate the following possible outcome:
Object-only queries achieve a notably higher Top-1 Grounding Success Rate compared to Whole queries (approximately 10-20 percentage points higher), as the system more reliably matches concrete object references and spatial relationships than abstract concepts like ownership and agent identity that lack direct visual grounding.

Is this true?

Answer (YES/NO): NO